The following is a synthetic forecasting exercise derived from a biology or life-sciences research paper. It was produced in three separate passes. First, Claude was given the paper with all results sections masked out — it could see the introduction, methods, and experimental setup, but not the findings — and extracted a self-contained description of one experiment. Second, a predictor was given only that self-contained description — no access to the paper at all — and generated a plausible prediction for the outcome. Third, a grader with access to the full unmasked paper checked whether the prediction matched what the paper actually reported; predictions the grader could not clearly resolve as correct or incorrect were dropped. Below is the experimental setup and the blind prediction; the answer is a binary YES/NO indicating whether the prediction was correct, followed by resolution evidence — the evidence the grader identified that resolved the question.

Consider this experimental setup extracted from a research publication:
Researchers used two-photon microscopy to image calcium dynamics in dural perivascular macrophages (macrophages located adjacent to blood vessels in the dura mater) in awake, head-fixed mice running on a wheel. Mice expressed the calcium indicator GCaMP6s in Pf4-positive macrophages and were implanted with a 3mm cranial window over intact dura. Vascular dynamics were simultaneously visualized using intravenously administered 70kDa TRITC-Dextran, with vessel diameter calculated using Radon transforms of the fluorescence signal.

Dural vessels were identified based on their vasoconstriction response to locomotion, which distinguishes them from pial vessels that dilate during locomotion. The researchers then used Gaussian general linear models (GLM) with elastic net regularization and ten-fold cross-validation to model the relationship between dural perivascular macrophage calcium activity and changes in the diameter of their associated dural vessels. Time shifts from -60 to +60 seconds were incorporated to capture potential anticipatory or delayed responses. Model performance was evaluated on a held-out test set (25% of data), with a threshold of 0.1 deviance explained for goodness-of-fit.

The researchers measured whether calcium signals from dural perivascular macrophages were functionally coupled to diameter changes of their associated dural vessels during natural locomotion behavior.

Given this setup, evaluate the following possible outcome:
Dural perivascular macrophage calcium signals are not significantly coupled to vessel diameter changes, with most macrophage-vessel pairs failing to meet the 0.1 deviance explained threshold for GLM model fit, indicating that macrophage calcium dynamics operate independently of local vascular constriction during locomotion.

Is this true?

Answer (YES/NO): NO